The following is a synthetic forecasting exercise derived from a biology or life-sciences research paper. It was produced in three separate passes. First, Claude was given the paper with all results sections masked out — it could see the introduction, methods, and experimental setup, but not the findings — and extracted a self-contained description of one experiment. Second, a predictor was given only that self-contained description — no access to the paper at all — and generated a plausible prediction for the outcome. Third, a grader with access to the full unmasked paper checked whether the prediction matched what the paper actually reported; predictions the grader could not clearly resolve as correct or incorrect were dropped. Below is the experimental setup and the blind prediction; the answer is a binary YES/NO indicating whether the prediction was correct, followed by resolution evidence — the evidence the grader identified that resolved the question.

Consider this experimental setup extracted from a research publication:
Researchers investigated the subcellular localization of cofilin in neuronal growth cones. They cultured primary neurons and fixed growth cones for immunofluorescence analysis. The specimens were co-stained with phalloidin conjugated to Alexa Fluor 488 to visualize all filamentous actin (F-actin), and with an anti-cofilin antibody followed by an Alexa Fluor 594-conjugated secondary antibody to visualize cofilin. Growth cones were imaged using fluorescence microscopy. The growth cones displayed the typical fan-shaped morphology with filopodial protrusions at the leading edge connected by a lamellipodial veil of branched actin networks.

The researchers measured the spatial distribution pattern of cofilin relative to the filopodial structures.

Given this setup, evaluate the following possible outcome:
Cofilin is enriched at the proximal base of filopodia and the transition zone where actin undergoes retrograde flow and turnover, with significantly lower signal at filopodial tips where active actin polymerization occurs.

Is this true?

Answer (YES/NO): YES